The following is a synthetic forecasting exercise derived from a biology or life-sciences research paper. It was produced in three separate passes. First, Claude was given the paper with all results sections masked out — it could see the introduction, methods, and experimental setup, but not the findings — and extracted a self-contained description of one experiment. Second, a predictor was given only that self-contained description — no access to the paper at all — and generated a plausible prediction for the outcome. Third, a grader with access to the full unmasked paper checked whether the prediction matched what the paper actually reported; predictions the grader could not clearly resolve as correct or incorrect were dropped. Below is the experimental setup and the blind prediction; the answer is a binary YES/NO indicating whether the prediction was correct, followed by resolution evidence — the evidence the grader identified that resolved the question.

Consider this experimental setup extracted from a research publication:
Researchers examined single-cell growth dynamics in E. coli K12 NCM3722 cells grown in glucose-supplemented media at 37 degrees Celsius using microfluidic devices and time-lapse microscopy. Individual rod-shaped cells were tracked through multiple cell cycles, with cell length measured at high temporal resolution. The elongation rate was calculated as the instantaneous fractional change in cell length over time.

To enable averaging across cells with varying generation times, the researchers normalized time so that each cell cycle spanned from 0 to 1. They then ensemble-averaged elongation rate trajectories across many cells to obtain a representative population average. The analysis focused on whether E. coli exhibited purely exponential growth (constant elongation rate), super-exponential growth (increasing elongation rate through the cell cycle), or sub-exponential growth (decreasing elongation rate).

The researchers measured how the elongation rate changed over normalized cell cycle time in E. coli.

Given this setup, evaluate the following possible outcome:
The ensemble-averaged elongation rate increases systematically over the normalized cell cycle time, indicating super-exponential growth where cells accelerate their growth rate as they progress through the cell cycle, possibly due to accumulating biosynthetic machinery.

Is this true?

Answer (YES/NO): YES